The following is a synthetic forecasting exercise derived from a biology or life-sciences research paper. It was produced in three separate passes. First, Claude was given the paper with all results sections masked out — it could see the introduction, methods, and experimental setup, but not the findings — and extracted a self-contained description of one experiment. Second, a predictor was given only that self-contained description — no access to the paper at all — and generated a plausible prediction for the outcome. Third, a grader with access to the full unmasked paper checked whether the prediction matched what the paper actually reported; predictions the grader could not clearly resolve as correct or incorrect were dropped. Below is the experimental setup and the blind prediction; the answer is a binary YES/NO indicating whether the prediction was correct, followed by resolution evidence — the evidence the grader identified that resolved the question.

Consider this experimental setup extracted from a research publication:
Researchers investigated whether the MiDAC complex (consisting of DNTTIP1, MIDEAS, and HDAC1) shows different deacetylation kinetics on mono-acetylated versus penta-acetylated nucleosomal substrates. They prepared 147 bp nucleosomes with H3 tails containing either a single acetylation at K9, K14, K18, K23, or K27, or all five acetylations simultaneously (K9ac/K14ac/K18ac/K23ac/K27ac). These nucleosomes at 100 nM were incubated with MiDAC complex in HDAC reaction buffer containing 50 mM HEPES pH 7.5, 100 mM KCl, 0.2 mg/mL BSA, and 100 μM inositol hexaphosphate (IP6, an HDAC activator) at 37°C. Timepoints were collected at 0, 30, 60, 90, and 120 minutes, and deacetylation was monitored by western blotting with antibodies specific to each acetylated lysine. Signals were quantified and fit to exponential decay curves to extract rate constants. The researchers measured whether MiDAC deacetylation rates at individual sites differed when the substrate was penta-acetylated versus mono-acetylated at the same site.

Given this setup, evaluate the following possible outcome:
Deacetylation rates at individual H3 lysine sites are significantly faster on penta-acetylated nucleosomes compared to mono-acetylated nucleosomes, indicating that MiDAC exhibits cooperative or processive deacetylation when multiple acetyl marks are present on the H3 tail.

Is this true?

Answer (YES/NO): YES